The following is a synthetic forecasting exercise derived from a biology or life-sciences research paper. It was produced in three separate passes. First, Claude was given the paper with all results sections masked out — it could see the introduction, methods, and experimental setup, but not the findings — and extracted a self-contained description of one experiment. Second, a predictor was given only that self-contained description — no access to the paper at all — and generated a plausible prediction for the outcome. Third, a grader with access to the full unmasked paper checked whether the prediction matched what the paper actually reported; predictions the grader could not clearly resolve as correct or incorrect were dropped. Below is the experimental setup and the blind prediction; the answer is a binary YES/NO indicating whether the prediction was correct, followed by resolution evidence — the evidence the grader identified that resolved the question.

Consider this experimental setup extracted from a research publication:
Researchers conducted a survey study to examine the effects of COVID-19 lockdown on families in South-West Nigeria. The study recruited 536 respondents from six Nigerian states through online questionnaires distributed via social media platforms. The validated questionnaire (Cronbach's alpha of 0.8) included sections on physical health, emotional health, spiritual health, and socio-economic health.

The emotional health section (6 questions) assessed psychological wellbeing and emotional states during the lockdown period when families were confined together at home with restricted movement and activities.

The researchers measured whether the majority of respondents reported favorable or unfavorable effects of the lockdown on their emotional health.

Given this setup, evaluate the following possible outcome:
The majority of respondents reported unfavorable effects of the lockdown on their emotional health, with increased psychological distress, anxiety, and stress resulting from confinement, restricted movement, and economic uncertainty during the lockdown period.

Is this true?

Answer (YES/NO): NO